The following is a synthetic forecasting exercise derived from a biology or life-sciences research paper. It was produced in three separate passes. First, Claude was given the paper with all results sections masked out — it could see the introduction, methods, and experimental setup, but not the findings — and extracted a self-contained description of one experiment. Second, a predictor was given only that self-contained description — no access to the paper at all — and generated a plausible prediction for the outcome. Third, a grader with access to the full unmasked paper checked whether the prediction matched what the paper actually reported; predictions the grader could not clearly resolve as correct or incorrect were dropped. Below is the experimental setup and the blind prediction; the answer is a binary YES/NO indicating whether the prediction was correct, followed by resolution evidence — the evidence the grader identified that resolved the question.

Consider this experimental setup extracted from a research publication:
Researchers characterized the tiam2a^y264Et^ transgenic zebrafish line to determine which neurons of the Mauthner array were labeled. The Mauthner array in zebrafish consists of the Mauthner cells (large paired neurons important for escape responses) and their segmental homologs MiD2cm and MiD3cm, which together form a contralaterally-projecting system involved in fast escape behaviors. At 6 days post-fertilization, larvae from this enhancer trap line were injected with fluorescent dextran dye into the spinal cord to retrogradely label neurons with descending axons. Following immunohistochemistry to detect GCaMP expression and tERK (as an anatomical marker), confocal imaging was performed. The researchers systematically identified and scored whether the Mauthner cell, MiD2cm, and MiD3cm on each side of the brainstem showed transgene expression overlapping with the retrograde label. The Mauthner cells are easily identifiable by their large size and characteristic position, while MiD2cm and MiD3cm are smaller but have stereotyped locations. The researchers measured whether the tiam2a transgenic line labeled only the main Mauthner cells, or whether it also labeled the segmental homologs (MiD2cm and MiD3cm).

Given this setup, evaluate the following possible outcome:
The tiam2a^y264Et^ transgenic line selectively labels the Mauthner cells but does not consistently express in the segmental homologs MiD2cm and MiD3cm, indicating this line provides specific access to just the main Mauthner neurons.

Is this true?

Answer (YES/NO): NO